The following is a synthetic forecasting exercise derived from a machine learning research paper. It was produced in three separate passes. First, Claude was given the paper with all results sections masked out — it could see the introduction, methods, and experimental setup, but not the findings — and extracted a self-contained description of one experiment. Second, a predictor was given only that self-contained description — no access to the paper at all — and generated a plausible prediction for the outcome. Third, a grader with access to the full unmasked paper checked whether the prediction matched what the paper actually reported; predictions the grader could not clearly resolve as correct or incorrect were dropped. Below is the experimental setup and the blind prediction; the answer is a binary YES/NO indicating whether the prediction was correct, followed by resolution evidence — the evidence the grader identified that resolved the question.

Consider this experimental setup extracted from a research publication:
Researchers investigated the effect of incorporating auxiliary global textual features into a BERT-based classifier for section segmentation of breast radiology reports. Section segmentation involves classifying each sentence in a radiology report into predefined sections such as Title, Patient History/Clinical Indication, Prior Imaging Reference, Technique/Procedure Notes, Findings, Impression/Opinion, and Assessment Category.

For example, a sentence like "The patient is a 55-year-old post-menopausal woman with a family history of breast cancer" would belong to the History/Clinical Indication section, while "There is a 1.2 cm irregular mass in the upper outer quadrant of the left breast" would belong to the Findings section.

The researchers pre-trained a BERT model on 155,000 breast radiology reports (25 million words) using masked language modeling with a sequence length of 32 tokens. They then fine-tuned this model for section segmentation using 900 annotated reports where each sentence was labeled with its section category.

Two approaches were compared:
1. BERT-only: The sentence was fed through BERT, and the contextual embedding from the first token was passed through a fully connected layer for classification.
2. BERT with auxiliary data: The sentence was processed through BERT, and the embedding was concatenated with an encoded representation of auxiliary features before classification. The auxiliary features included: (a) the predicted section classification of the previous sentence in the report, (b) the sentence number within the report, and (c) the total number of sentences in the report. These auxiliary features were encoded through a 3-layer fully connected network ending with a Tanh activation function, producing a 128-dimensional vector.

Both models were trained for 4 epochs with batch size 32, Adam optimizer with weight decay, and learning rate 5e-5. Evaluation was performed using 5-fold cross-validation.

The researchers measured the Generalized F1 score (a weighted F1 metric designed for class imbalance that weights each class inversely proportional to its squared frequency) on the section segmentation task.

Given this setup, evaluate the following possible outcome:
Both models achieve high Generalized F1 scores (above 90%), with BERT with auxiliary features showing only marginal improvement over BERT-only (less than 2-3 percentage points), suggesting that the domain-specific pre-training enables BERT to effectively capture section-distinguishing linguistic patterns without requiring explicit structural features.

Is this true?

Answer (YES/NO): NO